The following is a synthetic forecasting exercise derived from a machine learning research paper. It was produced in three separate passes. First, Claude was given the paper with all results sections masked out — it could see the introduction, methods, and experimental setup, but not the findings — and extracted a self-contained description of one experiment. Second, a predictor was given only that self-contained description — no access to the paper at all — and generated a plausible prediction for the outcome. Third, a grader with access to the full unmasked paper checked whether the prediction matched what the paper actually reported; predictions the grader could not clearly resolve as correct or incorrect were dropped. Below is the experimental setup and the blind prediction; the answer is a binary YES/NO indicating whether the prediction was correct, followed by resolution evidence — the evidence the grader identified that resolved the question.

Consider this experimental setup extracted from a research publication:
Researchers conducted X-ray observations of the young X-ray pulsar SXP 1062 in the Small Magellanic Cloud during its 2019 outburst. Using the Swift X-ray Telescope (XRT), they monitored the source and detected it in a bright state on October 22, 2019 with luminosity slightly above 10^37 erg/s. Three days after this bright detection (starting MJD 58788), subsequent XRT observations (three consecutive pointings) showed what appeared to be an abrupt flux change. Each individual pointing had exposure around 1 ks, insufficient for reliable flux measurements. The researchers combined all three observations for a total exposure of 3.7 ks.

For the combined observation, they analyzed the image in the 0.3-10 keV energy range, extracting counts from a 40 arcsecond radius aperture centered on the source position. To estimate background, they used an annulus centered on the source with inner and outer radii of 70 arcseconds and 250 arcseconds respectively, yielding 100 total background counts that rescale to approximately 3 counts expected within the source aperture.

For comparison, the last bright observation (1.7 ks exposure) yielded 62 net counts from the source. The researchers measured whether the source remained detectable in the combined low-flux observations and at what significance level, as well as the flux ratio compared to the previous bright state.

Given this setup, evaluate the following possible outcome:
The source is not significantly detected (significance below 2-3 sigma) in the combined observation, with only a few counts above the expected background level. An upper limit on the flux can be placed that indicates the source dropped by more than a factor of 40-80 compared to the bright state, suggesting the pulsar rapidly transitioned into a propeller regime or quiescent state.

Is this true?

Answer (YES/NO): NO